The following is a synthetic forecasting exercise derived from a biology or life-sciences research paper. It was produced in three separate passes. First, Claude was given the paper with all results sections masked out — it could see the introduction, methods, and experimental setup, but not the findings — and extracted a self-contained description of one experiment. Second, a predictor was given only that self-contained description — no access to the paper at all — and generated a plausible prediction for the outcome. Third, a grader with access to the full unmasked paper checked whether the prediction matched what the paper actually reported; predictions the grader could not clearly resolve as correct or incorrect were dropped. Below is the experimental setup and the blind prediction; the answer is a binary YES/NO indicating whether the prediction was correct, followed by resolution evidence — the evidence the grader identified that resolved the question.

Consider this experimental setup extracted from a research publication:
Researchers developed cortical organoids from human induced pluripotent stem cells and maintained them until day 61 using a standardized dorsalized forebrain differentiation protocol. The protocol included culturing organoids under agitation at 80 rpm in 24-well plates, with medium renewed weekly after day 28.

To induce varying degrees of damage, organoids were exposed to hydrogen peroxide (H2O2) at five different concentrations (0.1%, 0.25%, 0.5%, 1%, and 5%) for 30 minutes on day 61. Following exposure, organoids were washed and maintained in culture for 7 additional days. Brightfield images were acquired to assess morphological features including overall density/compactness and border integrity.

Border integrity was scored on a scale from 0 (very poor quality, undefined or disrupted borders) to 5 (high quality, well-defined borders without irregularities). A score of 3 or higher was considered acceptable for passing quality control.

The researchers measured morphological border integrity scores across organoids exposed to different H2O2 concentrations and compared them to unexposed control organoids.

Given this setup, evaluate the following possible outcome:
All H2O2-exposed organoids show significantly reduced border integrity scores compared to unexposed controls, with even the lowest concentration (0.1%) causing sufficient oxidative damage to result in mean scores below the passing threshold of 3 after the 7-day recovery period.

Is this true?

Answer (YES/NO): NO